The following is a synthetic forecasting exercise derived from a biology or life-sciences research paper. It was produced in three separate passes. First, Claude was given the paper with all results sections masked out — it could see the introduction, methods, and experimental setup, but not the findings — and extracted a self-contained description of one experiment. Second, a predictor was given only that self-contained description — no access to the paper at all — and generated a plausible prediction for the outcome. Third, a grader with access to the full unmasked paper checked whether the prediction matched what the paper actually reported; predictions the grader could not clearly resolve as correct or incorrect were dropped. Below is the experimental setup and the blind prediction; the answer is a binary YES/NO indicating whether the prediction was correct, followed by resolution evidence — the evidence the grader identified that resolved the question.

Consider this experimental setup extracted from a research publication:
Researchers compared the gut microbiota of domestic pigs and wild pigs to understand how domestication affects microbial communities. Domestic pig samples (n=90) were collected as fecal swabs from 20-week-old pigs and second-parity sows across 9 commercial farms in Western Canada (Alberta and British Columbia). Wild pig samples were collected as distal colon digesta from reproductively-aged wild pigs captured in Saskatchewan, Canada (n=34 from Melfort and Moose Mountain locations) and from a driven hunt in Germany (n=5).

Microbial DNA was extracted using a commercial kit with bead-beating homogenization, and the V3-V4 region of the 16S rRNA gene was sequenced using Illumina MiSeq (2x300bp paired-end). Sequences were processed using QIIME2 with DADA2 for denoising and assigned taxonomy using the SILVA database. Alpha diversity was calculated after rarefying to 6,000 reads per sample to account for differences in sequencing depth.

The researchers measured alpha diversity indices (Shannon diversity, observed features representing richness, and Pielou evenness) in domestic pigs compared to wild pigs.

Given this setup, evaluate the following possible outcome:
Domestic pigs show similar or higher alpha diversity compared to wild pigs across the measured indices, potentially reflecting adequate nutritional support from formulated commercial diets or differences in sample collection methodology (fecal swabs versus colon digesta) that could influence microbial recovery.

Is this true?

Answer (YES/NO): YES